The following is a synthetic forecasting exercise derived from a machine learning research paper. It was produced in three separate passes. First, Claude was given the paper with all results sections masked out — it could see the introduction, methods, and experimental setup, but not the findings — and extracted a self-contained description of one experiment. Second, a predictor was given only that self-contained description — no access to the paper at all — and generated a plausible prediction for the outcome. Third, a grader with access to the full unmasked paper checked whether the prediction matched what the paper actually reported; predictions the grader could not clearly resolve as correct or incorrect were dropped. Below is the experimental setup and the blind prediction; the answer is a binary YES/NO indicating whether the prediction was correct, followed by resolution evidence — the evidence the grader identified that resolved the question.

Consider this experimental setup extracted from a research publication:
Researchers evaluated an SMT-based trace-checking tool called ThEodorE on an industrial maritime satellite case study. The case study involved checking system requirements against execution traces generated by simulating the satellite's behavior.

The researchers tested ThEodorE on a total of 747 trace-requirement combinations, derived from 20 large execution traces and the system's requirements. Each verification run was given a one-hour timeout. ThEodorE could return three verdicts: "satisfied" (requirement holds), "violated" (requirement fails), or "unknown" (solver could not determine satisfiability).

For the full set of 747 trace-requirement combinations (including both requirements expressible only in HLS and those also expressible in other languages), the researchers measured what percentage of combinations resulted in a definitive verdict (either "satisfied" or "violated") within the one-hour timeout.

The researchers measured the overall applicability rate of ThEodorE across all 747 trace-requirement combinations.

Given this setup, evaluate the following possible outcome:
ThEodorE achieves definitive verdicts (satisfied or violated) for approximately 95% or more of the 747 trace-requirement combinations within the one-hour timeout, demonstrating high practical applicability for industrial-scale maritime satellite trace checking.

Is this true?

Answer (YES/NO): NO